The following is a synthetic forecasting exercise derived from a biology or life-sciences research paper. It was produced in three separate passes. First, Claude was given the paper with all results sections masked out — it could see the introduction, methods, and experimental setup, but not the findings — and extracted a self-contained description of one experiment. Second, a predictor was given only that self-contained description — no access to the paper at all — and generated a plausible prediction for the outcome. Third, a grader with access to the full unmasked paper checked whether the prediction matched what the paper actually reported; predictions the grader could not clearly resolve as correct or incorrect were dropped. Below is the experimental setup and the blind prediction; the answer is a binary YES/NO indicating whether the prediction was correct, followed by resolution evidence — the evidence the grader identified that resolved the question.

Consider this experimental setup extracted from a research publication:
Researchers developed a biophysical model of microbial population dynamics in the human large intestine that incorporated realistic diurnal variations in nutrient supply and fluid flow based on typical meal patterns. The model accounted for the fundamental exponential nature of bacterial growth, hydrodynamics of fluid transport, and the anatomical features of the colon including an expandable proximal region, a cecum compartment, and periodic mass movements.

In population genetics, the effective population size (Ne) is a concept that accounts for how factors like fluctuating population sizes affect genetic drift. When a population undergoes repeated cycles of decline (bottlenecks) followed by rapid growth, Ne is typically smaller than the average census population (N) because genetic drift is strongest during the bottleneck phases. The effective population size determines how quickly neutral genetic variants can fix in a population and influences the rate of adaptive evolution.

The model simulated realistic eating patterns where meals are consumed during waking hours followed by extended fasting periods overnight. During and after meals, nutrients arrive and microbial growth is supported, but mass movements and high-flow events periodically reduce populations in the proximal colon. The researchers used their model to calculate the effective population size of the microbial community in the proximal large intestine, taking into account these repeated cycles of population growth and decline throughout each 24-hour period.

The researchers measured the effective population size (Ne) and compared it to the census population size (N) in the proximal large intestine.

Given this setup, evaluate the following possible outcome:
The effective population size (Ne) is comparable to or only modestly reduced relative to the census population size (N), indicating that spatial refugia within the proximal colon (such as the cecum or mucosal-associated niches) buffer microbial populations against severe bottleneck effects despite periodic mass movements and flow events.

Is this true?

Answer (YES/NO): NO